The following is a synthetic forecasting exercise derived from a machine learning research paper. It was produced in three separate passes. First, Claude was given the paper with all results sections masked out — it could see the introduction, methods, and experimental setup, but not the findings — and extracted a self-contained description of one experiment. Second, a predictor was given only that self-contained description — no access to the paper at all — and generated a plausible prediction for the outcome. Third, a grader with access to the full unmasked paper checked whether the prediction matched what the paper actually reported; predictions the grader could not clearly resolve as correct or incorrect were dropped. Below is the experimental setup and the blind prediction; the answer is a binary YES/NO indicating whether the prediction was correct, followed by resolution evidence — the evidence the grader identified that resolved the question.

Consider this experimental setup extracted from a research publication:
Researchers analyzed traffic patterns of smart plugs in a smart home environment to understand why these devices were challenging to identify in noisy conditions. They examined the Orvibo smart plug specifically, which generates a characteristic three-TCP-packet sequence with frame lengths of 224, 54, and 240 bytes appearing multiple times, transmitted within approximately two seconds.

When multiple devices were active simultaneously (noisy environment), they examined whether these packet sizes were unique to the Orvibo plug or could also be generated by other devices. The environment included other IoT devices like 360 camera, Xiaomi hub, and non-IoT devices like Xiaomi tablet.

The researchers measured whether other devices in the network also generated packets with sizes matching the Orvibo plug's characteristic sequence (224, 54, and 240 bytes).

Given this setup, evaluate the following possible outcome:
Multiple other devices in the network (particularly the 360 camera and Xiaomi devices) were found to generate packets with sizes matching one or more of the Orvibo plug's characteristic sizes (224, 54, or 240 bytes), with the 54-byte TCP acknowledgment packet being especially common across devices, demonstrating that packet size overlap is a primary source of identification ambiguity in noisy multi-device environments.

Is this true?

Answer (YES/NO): YES